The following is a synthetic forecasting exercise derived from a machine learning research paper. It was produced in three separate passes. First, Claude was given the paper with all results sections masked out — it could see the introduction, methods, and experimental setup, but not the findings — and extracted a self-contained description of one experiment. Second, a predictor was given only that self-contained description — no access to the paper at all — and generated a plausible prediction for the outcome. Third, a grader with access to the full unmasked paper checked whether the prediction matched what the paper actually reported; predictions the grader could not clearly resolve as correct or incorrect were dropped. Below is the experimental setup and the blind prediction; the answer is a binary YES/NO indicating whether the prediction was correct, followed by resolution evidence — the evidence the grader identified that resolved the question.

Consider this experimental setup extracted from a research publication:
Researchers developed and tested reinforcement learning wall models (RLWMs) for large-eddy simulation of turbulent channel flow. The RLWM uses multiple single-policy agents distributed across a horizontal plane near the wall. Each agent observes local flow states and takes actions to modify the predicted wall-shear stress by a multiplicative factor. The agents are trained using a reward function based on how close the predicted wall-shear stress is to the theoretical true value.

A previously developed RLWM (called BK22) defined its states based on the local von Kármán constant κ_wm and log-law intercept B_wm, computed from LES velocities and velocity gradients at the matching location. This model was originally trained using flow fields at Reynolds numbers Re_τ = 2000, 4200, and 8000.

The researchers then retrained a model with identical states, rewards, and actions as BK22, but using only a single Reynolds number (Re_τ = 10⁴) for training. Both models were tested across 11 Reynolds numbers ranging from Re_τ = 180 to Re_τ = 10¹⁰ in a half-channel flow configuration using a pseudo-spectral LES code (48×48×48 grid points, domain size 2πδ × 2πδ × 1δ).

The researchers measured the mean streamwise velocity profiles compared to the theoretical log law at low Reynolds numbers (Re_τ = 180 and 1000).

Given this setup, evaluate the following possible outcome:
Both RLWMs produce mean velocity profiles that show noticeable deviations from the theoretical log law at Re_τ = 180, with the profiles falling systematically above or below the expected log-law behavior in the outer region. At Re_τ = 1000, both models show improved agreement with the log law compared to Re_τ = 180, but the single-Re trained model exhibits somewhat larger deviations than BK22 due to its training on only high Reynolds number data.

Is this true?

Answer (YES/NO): NO